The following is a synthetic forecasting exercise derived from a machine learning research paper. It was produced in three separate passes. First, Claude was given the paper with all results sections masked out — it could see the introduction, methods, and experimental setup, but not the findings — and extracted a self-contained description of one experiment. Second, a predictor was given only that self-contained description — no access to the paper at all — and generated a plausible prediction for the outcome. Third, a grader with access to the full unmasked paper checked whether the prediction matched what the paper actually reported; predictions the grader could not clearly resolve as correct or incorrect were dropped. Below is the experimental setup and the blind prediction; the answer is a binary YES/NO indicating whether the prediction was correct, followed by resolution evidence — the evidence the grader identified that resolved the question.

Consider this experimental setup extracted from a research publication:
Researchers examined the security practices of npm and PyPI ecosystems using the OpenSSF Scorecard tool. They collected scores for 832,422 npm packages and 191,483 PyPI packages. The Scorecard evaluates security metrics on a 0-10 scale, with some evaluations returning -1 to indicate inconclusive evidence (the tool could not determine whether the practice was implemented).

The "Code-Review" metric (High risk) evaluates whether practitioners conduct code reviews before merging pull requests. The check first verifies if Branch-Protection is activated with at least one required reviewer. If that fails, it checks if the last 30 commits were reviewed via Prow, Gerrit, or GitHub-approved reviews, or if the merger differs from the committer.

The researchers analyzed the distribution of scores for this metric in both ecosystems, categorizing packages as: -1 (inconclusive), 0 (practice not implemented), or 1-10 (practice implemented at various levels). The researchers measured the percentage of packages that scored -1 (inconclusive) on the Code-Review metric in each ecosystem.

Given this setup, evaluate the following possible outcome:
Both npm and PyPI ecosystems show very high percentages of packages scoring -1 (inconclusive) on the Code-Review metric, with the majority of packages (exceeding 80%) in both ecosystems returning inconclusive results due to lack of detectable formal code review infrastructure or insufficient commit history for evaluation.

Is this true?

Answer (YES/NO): NO